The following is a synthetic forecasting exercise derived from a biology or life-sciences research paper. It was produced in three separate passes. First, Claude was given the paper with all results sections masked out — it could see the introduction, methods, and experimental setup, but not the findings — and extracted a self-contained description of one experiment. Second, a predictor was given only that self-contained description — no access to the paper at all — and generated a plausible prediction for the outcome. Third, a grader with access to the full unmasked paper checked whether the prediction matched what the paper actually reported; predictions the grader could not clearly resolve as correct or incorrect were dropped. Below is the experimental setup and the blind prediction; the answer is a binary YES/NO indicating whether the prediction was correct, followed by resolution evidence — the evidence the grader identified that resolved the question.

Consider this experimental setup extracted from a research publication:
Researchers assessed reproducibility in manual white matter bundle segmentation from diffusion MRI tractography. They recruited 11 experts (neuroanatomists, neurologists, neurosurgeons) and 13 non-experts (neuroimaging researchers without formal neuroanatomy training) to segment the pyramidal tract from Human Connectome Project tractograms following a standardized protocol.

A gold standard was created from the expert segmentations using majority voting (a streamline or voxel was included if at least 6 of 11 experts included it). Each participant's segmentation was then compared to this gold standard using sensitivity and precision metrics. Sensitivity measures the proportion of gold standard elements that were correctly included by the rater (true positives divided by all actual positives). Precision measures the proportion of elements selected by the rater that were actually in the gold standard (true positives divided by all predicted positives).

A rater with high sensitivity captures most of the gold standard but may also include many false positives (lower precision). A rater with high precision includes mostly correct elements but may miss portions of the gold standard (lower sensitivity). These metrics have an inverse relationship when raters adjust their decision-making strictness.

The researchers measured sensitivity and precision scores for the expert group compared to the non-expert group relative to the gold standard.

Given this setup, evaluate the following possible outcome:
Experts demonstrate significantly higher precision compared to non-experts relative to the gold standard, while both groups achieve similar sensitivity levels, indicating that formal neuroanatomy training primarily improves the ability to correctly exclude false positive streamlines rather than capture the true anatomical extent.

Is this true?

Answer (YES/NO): NO